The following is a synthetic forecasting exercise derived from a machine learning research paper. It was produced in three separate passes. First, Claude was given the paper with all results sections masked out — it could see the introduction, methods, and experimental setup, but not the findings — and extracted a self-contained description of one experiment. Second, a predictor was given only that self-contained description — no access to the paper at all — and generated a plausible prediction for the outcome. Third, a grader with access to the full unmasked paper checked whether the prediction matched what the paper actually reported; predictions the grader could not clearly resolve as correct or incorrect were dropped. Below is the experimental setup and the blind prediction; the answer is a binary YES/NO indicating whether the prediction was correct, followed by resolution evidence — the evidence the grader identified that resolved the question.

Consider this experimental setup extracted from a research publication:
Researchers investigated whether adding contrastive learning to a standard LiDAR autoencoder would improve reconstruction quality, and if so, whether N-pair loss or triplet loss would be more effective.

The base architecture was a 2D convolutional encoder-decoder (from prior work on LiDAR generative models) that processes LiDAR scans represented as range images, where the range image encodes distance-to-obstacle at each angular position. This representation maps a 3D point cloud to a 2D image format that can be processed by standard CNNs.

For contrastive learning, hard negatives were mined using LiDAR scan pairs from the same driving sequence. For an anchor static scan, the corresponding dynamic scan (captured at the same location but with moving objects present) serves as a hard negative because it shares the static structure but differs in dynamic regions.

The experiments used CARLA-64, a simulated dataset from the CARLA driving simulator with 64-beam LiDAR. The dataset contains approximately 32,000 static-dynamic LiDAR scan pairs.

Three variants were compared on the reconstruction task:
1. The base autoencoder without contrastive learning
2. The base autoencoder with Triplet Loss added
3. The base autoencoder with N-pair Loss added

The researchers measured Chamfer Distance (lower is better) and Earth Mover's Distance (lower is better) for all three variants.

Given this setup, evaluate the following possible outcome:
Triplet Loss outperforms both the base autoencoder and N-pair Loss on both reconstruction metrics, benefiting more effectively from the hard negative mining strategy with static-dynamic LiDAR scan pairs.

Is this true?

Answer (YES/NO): NO